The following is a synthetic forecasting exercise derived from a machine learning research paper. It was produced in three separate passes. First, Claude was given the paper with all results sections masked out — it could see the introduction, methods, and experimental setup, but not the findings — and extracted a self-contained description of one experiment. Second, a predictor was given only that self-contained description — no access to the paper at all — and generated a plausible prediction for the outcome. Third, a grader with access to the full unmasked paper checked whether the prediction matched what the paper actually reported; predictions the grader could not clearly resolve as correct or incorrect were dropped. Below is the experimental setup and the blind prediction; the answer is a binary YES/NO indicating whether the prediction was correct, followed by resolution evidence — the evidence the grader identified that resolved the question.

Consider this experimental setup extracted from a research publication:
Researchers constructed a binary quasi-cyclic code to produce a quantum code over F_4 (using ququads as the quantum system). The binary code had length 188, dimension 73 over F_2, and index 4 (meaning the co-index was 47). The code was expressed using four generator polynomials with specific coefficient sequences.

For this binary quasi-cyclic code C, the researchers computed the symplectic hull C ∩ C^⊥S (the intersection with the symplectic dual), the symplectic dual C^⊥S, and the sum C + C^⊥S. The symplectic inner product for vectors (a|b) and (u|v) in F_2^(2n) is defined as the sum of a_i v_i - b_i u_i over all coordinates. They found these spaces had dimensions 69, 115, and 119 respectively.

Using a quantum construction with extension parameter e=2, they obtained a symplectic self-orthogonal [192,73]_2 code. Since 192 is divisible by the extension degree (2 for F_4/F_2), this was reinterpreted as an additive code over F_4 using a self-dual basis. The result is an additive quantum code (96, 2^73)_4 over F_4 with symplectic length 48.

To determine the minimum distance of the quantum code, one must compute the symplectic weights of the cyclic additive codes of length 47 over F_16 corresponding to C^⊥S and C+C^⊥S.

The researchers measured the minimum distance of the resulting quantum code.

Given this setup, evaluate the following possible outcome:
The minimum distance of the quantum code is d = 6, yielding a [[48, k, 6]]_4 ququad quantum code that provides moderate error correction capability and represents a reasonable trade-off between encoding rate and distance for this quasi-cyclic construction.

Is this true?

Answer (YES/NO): NO